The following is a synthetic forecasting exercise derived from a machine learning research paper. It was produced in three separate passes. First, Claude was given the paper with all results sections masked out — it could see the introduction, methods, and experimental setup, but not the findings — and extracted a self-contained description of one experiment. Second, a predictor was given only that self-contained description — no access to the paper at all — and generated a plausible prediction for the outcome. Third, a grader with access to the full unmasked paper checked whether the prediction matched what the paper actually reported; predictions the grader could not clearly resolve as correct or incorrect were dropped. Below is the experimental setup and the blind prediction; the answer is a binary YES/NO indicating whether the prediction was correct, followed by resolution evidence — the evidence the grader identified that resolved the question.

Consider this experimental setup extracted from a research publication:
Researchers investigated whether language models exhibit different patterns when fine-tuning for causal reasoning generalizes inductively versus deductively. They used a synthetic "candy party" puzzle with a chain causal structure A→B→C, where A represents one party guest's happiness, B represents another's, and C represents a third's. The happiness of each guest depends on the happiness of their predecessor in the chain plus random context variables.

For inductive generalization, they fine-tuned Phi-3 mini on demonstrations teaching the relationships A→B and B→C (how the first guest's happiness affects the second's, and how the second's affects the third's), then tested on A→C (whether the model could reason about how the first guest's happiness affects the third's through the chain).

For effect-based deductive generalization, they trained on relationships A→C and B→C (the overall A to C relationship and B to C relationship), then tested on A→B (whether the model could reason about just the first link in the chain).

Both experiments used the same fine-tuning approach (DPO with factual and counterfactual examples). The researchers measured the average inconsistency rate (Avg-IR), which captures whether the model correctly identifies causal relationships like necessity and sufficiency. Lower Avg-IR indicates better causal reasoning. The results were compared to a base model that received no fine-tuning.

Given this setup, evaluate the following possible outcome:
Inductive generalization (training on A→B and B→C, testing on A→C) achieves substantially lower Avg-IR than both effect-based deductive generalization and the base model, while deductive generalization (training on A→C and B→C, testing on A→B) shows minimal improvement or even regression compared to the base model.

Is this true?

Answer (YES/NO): NO